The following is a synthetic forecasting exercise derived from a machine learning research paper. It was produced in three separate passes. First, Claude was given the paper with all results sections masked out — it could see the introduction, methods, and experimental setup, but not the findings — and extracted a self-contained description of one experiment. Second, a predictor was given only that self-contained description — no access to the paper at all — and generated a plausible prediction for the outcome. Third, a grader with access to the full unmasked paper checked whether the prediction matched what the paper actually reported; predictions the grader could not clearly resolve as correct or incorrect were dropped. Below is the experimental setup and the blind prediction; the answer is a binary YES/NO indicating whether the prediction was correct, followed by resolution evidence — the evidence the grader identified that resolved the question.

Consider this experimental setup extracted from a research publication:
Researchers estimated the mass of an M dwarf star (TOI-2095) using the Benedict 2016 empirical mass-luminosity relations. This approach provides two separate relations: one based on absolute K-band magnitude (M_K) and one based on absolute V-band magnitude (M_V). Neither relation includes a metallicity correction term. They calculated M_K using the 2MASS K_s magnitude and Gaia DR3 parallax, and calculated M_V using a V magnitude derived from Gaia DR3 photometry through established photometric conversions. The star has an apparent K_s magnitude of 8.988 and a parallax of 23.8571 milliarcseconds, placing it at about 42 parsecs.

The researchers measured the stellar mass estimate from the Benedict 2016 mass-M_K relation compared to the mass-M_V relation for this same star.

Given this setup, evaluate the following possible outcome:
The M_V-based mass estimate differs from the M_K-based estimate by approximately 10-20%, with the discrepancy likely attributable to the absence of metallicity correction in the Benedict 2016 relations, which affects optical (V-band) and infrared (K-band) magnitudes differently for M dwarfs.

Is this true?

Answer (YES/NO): NO